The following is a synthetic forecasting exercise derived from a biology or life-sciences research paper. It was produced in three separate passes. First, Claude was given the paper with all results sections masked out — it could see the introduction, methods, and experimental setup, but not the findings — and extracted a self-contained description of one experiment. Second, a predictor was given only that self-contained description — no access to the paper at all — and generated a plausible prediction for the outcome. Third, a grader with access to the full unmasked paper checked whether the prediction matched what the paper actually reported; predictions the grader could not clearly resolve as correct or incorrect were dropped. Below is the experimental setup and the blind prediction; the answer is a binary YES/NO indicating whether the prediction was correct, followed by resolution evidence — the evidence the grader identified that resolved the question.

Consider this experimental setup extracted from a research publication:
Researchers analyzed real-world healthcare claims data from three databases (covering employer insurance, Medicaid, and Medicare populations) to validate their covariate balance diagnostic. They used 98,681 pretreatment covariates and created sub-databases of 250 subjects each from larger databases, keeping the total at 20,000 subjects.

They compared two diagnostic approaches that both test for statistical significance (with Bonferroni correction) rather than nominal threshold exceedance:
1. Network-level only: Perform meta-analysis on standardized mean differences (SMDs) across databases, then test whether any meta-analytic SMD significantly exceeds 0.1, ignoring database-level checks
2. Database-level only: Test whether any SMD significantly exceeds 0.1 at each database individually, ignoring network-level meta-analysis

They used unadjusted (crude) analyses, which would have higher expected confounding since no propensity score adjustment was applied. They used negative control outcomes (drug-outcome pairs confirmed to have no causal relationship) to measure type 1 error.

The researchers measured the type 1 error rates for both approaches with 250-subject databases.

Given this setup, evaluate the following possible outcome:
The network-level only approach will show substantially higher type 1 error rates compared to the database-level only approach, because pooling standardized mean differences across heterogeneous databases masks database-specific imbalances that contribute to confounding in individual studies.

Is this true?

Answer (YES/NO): NO